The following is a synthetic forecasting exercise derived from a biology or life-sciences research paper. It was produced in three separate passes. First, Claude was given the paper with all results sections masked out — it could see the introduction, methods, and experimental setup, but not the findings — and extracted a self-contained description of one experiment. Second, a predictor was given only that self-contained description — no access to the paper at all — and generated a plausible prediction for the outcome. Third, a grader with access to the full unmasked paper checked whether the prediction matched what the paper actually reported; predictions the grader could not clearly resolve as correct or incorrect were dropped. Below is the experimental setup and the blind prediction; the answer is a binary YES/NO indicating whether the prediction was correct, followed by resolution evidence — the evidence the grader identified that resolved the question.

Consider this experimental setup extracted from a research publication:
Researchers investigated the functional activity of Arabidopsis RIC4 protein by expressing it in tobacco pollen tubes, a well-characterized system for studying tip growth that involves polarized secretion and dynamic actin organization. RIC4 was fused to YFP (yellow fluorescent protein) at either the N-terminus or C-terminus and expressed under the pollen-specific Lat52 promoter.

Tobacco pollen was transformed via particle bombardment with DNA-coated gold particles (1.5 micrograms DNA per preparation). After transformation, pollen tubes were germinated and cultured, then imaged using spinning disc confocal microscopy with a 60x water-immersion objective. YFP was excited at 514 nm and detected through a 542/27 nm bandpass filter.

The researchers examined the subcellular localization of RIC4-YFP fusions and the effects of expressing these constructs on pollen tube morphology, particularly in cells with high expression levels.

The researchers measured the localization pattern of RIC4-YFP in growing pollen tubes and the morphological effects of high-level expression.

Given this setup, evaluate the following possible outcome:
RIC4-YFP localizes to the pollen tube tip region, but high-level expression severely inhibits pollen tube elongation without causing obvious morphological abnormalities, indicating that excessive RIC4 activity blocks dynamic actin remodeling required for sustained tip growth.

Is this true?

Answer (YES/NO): NO